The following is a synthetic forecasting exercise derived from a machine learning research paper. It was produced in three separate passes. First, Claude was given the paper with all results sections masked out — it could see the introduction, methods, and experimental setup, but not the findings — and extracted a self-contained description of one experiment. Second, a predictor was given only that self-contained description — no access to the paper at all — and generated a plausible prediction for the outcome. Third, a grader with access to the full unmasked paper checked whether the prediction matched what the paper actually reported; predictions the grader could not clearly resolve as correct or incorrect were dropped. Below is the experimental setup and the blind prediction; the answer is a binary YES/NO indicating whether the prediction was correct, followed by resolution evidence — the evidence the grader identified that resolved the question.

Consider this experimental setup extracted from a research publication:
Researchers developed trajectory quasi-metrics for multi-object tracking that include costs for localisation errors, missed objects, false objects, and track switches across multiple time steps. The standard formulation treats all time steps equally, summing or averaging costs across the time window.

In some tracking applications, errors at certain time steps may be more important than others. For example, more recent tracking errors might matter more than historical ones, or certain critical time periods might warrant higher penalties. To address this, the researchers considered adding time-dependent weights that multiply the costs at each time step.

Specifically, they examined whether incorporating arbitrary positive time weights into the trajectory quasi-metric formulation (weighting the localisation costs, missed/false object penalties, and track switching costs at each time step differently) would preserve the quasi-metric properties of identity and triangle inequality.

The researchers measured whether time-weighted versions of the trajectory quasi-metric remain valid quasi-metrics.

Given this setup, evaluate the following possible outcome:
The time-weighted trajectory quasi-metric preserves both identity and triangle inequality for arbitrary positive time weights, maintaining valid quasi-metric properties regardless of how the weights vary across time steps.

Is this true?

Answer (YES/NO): YES